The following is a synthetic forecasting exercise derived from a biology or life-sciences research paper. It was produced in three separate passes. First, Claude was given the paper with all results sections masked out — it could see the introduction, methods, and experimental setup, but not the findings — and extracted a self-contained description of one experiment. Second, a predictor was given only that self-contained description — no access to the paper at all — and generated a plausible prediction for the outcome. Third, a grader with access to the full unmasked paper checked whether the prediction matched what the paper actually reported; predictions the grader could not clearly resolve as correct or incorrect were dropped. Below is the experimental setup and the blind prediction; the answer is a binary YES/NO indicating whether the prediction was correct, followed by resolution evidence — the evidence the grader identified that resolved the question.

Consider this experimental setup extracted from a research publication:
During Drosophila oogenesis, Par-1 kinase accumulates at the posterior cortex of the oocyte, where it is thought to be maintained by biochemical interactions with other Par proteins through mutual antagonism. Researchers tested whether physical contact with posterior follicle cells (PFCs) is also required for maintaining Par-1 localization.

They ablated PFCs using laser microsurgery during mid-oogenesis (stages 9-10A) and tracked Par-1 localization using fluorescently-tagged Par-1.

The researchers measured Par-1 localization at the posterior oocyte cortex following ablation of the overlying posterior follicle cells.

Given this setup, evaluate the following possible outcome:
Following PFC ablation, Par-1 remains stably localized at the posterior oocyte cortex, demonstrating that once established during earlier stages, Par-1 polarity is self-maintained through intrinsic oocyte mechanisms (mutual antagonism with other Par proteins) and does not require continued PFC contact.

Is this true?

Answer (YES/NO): NO